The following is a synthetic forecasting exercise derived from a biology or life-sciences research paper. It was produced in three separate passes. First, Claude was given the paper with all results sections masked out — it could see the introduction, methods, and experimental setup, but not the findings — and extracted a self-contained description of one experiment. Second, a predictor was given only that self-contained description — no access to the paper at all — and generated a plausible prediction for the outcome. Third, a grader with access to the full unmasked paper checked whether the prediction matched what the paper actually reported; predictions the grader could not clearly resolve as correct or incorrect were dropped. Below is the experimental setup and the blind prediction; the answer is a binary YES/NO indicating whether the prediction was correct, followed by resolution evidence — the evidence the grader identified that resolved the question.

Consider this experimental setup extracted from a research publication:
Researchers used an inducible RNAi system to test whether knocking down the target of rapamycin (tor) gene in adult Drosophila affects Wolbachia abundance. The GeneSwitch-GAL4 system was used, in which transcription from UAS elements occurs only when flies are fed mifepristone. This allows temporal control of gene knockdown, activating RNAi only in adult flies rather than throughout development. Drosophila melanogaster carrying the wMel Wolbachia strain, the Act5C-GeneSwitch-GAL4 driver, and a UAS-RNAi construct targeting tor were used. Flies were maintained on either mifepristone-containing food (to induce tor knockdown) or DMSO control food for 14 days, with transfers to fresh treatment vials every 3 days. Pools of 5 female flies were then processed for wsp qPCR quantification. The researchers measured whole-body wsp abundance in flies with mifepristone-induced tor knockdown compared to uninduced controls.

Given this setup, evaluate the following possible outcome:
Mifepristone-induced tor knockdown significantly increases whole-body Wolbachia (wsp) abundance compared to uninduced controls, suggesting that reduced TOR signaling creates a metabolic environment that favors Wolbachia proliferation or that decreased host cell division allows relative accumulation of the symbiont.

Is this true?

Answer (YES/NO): YES